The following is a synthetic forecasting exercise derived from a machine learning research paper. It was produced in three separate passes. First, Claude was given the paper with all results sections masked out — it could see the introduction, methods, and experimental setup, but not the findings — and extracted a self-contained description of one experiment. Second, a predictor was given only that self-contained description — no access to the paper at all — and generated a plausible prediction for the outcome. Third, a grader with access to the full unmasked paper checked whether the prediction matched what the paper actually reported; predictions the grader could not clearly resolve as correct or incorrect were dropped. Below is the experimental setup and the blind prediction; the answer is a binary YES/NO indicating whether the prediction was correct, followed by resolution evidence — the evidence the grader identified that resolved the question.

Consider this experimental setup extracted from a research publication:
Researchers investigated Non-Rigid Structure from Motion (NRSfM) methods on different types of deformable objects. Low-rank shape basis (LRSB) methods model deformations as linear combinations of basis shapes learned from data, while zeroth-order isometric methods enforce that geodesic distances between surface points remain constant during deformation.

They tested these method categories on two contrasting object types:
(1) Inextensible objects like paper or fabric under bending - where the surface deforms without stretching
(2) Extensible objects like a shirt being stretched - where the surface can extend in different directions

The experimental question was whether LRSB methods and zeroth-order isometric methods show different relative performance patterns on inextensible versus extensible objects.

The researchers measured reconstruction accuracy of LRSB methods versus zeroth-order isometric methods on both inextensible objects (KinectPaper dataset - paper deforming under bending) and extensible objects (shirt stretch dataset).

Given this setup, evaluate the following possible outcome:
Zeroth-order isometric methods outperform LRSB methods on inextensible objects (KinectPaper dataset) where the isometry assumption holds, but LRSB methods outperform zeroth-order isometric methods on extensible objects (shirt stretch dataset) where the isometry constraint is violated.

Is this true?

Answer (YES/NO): YES